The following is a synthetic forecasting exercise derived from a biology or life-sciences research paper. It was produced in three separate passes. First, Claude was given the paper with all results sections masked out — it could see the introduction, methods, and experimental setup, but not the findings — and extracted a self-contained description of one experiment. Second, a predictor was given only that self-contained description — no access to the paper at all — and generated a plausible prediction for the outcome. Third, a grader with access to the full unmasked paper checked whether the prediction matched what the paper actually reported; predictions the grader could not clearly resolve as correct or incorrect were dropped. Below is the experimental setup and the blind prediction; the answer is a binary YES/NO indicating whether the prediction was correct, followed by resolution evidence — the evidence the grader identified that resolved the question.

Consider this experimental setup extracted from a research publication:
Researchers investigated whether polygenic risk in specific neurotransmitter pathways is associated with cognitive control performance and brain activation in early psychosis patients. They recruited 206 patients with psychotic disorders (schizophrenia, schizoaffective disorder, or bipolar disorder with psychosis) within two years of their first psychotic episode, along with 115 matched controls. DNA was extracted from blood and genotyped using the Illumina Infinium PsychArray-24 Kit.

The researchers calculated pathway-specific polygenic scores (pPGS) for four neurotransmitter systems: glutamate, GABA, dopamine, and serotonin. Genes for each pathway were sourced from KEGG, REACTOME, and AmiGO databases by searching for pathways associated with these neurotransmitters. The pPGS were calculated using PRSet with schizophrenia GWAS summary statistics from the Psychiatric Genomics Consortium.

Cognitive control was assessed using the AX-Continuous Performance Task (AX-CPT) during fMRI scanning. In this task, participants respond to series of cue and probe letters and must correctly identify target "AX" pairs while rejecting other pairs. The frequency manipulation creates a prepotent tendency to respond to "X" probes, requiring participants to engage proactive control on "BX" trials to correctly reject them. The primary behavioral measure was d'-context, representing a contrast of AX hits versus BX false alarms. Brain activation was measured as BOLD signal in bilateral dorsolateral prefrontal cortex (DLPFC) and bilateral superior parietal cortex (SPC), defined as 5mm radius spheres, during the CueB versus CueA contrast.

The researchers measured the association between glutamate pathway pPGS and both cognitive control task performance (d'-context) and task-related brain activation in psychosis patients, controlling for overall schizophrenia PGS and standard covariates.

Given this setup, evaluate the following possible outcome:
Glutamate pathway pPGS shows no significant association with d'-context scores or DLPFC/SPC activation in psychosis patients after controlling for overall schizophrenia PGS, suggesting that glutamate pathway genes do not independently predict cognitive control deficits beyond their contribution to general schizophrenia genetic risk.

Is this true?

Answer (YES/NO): NO